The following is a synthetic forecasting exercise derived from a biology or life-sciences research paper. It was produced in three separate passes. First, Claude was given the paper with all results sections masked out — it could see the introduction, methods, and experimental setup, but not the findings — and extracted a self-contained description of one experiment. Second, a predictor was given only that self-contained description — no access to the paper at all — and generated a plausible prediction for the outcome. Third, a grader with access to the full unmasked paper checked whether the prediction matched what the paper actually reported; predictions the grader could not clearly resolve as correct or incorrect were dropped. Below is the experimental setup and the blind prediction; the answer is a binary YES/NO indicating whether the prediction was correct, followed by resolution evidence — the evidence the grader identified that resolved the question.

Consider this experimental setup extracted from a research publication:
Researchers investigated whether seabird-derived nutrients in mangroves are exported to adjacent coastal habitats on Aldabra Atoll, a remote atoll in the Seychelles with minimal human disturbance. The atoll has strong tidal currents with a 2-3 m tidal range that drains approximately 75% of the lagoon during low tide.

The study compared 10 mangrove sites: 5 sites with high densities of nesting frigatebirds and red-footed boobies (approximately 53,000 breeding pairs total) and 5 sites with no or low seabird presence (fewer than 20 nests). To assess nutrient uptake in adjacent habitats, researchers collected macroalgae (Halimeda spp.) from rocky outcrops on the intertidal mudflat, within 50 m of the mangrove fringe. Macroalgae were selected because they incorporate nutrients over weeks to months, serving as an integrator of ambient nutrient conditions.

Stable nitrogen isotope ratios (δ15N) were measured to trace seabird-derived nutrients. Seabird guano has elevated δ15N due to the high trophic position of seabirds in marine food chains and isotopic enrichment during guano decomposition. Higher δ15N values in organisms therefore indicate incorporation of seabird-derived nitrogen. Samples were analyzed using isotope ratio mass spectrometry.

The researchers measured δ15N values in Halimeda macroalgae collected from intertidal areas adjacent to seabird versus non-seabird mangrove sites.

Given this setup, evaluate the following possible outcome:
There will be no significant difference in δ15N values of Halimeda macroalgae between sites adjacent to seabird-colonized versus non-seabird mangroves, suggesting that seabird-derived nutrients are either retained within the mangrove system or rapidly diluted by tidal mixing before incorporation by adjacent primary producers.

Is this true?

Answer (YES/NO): NO